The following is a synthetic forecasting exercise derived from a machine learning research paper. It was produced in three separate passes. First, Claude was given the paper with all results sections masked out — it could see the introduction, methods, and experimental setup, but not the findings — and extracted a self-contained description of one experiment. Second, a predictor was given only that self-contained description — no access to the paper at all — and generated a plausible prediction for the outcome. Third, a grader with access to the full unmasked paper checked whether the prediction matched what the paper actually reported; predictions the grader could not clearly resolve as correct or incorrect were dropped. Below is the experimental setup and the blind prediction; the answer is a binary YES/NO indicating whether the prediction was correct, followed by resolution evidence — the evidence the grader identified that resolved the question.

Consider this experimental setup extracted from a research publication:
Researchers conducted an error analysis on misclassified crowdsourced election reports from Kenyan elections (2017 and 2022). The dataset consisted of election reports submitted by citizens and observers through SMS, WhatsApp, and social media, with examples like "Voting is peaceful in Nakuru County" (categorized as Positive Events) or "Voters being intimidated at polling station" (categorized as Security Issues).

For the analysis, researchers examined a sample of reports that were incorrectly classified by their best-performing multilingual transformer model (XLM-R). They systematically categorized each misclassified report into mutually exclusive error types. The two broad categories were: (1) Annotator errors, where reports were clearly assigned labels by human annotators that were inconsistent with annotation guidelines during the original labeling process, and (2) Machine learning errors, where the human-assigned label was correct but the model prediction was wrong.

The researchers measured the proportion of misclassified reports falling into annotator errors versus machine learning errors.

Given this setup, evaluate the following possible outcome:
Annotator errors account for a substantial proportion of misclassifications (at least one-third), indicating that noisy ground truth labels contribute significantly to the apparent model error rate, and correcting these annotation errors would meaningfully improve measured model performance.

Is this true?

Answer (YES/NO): NO